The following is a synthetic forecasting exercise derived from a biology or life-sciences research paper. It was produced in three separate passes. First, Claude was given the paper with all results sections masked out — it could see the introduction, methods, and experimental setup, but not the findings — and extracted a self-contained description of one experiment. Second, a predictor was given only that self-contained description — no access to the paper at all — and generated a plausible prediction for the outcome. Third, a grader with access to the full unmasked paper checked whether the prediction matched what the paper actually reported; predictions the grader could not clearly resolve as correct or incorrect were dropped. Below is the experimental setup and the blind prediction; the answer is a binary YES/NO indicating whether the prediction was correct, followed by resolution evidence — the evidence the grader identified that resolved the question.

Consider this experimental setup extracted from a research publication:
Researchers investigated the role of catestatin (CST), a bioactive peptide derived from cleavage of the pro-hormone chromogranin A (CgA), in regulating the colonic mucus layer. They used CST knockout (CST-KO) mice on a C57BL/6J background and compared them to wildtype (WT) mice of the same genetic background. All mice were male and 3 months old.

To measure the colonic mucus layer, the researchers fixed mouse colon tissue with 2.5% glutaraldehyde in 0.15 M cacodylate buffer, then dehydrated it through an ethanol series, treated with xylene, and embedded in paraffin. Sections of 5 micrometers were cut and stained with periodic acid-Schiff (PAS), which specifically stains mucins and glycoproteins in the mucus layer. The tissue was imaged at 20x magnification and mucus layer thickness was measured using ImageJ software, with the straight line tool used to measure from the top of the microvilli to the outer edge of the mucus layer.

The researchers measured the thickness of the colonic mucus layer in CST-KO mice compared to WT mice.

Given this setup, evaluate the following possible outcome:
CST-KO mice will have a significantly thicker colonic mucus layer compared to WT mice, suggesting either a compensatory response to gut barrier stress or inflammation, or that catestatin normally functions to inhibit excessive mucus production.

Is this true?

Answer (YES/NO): YES